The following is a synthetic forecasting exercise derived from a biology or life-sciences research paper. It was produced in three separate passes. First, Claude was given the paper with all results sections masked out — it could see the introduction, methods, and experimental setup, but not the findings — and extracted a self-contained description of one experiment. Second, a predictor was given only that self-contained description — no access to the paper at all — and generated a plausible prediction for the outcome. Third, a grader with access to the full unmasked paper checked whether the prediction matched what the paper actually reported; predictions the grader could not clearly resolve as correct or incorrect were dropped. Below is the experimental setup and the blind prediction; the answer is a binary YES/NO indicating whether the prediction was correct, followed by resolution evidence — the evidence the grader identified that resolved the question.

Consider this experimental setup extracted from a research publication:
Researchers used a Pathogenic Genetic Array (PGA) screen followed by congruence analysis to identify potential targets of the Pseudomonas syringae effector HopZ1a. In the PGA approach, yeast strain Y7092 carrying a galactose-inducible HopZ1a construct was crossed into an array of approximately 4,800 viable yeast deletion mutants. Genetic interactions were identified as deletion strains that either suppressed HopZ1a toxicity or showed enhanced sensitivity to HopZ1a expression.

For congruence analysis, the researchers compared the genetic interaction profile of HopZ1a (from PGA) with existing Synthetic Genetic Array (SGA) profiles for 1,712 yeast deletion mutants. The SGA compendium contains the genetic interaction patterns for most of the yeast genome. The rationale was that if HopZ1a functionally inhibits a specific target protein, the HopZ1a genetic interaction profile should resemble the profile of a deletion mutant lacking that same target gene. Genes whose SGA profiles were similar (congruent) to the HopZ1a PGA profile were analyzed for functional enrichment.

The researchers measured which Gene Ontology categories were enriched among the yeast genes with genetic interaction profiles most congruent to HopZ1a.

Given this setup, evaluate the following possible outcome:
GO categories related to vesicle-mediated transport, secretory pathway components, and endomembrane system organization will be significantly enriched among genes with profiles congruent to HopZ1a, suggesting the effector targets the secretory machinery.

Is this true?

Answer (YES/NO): NO